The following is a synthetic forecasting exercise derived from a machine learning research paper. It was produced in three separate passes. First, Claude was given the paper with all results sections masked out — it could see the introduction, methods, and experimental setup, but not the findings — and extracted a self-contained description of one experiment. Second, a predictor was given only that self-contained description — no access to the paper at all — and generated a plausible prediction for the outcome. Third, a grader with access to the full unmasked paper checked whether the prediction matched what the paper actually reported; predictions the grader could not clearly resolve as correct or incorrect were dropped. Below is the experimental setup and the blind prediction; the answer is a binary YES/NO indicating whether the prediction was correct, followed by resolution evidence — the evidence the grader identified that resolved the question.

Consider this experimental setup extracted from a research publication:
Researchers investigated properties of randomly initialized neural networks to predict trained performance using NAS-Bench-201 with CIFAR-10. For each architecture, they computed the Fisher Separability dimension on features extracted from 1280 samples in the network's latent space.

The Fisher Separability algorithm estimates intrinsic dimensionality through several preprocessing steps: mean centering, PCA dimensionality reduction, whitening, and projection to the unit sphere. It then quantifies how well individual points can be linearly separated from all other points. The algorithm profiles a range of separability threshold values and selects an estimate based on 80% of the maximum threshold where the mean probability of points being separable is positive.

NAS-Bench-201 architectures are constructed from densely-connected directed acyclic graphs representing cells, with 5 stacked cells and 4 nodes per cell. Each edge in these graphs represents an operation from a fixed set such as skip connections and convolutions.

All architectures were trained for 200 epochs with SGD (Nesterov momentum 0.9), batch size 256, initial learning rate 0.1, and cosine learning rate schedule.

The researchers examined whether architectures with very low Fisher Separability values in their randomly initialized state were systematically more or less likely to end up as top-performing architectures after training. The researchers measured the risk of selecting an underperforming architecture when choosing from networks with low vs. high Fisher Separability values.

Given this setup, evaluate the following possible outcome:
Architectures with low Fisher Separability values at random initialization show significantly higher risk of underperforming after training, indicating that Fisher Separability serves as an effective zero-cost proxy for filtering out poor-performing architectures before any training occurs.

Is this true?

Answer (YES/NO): NO